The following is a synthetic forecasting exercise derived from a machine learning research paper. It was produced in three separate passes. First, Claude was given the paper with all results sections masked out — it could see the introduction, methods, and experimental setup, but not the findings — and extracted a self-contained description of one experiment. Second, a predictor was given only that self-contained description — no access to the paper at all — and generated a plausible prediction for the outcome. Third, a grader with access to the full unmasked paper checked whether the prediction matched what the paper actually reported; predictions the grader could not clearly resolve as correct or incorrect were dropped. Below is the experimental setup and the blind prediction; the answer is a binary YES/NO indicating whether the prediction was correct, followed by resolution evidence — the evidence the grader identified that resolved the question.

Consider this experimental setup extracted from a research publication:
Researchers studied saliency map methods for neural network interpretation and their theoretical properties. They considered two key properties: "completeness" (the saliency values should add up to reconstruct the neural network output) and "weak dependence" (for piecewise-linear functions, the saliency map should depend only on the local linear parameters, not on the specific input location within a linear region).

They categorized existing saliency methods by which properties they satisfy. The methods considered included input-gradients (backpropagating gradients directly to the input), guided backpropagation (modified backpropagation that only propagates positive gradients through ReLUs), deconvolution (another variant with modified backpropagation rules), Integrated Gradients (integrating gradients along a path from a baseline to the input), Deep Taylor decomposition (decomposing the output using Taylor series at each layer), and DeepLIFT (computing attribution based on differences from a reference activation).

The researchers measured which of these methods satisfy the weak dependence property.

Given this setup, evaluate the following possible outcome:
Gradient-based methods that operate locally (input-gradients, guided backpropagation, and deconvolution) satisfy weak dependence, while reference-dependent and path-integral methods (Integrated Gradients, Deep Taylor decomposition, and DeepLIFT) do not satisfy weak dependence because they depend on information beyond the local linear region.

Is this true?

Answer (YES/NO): YES